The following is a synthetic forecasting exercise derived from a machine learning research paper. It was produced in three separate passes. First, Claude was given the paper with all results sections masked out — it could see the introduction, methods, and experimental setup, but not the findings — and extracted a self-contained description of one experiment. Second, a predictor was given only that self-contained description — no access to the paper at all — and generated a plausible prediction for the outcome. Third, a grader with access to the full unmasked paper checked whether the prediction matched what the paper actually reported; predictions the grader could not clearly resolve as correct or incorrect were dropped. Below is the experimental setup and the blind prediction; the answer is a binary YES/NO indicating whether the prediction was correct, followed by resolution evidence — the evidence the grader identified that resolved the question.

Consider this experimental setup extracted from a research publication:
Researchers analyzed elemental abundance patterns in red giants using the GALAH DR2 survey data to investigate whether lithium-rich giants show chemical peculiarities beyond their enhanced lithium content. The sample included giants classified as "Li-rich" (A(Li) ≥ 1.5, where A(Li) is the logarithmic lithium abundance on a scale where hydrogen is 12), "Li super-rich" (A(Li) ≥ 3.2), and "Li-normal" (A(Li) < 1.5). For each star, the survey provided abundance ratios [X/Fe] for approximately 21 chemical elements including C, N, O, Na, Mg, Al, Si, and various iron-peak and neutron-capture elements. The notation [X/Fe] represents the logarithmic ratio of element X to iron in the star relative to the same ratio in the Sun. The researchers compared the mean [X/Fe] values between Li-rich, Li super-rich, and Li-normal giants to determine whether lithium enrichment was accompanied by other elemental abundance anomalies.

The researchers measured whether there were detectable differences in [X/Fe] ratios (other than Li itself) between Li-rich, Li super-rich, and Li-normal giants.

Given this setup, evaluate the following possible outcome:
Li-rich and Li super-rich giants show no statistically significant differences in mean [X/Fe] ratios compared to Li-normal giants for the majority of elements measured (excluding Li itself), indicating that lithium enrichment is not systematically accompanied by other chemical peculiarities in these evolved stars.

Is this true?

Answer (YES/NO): YES